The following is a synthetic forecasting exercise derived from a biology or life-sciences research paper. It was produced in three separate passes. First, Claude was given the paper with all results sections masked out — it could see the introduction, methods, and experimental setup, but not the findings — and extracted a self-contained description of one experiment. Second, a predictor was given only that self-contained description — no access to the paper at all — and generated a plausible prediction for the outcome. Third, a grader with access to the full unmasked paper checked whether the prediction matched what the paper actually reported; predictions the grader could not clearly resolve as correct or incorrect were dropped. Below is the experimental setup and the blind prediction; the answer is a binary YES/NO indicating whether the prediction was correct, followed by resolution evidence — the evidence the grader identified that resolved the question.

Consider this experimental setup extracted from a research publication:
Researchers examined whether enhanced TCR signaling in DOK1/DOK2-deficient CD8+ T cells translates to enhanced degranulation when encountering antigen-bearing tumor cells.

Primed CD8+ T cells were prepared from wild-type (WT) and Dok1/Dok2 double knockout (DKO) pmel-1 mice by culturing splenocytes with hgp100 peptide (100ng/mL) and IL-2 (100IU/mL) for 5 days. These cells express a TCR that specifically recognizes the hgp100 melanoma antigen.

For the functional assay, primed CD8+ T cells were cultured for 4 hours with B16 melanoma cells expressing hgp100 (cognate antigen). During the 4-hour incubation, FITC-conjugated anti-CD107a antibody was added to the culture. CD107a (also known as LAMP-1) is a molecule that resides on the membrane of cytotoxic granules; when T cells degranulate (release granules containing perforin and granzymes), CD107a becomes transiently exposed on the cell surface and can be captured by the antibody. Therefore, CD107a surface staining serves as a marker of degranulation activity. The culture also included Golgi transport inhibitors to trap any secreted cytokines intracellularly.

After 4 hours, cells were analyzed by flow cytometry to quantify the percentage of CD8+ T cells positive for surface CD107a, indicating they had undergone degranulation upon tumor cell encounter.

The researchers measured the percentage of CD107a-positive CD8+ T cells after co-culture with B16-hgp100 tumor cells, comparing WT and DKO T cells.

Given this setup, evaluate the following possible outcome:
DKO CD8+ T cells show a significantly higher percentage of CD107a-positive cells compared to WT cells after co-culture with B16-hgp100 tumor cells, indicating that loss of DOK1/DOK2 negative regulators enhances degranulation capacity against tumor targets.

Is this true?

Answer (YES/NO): NO